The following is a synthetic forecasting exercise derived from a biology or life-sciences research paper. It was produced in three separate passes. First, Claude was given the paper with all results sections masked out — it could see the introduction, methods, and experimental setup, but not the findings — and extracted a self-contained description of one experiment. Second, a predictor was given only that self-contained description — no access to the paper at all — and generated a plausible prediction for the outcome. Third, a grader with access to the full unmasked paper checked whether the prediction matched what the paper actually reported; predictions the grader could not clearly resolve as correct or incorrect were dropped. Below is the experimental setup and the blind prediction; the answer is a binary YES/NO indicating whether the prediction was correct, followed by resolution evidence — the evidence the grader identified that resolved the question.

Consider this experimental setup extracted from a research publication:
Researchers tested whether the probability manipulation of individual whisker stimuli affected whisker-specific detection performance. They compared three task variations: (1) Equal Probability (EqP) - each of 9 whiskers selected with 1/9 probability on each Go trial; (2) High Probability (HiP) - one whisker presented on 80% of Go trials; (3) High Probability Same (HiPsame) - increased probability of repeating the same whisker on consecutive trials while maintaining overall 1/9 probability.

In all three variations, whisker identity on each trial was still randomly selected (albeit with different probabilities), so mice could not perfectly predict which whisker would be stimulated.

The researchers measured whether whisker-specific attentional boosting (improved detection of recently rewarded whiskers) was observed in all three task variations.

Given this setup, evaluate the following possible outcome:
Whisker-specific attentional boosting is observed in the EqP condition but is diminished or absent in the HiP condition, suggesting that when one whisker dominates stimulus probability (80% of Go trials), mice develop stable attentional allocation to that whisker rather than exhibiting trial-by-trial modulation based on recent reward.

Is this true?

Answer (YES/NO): NO